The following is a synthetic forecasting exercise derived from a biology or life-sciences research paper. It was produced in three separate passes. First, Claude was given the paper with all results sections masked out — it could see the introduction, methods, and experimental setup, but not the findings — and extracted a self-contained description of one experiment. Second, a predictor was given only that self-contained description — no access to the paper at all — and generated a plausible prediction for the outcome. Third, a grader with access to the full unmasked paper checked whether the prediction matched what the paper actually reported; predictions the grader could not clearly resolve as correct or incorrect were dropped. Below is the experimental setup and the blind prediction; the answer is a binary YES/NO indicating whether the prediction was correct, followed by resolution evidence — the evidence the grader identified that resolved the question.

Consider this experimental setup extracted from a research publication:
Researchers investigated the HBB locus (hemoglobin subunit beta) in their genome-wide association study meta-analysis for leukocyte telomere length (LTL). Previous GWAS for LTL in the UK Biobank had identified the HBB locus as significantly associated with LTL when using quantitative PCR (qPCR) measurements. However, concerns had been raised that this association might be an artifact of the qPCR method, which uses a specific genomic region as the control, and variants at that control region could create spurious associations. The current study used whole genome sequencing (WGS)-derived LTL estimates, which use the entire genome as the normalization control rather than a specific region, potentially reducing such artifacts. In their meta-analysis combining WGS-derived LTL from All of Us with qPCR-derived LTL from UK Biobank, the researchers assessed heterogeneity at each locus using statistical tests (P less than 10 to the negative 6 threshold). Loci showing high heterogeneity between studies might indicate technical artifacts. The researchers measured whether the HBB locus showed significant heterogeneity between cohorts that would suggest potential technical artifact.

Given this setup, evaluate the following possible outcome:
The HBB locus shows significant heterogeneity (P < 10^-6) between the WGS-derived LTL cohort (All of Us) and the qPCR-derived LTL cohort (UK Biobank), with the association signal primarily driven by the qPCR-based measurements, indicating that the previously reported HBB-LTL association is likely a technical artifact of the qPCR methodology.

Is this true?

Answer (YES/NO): YES